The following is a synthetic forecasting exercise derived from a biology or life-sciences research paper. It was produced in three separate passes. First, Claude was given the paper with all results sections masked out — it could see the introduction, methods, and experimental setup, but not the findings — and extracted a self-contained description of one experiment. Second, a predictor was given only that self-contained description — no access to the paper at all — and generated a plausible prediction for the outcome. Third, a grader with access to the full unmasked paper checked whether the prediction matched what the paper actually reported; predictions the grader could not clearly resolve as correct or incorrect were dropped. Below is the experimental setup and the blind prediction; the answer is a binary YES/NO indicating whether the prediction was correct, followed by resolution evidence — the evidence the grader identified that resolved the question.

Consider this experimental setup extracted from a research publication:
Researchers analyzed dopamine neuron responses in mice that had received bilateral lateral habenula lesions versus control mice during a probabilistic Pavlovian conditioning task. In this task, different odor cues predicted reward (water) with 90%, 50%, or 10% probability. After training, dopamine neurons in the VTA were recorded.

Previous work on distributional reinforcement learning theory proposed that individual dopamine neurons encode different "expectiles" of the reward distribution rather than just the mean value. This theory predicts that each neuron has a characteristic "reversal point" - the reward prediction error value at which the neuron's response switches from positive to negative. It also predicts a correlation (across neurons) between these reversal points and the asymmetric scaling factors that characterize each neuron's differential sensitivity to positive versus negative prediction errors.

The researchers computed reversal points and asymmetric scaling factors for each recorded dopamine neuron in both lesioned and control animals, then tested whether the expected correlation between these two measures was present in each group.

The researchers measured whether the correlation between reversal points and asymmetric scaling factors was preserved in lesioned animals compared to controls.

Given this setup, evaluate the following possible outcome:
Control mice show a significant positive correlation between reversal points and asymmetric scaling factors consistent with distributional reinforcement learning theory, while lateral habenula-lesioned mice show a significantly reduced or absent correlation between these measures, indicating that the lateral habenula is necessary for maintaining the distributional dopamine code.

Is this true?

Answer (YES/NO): NO